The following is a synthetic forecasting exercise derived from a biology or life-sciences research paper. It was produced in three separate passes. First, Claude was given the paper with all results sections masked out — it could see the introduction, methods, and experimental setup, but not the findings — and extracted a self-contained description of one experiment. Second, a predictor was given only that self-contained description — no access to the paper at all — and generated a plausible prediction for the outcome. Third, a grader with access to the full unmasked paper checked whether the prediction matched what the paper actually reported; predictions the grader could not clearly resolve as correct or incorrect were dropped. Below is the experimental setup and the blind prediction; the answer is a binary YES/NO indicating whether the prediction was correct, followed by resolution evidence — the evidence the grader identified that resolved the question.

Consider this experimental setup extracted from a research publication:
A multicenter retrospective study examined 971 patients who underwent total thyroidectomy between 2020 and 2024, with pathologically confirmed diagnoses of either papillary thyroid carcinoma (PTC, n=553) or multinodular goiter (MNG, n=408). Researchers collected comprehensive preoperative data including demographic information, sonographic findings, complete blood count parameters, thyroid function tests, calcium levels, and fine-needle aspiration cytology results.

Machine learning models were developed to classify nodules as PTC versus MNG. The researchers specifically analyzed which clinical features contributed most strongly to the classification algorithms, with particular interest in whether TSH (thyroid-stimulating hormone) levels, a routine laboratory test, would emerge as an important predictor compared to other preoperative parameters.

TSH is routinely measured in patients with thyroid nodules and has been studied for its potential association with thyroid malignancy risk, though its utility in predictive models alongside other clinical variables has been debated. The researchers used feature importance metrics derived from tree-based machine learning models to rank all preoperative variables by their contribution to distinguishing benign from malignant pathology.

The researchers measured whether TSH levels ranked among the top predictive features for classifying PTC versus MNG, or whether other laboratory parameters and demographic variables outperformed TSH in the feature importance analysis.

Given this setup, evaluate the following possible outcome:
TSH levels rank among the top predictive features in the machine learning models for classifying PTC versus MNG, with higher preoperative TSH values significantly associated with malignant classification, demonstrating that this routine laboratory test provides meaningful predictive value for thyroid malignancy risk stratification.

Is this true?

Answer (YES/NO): NO